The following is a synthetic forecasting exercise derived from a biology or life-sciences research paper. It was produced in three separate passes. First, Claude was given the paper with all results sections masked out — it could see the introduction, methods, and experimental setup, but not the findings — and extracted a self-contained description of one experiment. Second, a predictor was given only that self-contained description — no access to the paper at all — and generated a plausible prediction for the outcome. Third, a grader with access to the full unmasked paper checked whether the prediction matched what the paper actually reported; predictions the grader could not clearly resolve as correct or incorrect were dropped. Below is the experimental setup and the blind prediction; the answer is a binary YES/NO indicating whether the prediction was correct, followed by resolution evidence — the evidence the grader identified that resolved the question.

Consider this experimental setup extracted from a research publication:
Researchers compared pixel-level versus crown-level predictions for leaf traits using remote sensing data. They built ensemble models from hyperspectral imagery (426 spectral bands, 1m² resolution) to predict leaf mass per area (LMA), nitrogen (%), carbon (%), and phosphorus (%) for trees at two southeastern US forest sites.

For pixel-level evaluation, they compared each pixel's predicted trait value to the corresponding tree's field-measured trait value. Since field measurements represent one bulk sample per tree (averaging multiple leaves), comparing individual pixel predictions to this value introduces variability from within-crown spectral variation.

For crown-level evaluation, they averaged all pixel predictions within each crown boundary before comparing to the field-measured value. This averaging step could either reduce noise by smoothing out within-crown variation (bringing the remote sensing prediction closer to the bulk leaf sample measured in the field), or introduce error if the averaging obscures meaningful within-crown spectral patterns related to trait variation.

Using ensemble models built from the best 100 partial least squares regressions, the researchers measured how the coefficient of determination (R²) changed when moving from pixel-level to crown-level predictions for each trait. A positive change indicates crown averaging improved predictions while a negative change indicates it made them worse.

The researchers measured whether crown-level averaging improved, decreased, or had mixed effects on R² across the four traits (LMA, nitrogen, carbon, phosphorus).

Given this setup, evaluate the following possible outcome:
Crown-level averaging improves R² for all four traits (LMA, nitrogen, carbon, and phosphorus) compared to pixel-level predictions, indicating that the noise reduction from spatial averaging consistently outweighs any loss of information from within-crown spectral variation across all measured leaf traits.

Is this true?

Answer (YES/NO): NO